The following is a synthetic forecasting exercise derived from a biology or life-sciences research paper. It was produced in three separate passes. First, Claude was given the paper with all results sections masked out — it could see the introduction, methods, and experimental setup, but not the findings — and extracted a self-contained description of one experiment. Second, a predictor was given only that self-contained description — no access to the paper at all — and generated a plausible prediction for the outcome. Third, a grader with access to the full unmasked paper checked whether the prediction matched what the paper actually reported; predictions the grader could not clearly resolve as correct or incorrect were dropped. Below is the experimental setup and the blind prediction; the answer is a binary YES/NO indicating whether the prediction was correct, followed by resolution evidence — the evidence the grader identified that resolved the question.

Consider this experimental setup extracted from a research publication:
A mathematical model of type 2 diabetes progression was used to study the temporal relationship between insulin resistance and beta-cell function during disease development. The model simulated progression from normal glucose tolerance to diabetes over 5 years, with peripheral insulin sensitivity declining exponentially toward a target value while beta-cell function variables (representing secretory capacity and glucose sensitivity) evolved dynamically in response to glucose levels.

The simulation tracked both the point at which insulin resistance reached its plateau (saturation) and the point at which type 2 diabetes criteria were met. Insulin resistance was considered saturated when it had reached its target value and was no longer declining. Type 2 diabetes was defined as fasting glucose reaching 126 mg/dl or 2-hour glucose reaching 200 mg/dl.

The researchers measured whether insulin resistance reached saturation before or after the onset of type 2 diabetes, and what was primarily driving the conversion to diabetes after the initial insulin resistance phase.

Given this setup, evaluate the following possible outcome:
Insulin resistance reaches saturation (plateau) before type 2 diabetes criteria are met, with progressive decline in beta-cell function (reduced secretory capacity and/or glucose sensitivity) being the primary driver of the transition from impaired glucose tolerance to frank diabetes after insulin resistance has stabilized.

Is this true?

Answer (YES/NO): YES